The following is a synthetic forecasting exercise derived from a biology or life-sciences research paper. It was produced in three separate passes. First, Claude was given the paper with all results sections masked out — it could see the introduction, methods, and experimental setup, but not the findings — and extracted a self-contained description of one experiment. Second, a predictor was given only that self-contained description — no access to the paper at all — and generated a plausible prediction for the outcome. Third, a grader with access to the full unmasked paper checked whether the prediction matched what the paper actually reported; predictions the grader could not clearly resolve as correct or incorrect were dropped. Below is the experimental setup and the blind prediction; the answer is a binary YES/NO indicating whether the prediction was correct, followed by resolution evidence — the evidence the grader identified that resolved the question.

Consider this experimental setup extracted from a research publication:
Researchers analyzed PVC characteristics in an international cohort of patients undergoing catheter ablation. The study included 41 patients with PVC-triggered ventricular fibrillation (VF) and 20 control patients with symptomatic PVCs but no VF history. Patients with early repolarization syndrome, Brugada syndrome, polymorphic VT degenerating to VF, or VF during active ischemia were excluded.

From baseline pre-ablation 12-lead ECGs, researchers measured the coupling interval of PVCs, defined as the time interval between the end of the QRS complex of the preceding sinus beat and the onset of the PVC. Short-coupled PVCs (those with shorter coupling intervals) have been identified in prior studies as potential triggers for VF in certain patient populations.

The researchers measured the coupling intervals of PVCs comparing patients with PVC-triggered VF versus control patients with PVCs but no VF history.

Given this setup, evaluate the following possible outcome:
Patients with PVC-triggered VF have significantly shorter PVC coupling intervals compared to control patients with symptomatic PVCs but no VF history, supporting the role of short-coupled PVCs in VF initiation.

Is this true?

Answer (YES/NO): YES